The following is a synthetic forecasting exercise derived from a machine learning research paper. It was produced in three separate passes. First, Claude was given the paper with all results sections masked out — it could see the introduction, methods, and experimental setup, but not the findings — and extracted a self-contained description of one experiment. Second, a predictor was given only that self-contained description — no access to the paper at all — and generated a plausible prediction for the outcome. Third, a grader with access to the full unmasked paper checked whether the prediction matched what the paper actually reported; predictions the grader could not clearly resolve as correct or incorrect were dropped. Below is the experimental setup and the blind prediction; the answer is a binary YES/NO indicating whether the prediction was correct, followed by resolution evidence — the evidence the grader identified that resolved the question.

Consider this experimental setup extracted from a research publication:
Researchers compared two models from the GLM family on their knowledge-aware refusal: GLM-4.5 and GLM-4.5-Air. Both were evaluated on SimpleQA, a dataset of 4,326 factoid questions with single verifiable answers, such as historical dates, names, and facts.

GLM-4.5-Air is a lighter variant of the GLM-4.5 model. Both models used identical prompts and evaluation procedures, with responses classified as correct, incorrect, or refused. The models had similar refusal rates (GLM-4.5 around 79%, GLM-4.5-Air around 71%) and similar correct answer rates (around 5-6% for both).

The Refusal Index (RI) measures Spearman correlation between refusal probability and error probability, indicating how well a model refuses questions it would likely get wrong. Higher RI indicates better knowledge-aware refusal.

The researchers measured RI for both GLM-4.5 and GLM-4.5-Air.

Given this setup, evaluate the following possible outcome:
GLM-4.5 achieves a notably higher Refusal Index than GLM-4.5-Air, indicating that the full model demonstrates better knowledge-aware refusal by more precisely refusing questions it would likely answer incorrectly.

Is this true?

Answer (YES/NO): YES